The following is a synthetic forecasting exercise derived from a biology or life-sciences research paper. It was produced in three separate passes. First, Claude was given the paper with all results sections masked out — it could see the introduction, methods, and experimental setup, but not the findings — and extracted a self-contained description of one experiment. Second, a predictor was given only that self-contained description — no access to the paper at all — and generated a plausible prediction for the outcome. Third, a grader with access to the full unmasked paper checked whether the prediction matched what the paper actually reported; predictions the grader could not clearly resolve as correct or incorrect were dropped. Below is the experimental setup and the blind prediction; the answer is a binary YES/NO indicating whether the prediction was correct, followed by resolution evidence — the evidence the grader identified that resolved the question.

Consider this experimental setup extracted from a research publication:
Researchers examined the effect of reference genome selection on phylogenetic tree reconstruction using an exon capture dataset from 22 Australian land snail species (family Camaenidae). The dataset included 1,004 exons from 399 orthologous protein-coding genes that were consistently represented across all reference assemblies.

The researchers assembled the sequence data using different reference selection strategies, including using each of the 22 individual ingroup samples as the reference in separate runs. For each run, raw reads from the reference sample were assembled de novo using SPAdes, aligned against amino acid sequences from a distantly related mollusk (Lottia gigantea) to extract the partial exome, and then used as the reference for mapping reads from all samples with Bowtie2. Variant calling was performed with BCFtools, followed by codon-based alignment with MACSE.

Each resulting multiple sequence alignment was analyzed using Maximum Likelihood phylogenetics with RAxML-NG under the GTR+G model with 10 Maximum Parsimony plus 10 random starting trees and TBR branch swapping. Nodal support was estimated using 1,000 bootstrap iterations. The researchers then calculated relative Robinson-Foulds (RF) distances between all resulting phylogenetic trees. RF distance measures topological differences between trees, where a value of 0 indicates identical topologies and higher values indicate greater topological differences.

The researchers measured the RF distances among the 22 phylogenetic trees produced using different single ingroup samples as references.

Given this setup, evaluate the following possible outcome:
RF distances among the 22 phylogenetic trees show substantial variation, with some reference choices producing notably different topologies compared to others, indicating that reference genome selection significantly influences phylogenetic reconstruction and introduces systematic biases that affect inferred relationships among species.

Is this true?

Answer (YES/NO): YES